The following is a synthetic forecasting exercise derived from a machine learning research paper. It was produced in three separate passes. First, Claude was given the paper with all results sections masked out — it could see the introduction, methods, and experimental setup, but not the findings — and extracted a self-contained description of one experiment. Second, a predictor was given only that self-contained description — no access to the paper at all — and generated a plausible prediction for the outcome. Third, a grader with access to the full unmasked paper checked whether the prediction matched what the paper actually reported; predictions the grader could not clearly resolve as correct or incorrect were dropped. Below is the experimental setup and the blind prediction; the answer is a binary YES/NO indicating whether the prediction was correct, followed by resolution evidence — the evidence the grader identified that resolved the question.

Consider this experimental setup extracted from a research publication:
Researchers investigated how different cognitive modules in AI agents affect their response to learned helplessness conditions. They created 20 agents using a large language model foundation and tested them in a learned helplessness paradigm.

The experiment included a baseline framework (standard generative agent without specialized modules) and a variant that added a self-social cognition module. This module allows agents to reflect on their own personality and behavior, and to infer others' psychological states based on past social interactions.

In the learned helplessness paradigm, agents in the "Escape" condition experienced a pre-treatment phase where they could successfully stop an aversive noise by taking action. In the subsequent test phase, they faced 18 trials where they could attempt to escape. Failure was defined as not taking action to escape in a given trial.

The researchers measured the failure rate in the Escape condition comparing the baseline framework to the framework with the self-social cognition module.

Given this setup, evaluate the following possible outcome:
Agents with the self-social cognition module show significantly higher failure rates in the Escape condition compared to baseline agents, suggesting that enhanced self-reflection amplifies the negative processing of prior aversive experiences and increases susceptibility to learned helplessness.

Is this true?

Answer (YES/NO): YES